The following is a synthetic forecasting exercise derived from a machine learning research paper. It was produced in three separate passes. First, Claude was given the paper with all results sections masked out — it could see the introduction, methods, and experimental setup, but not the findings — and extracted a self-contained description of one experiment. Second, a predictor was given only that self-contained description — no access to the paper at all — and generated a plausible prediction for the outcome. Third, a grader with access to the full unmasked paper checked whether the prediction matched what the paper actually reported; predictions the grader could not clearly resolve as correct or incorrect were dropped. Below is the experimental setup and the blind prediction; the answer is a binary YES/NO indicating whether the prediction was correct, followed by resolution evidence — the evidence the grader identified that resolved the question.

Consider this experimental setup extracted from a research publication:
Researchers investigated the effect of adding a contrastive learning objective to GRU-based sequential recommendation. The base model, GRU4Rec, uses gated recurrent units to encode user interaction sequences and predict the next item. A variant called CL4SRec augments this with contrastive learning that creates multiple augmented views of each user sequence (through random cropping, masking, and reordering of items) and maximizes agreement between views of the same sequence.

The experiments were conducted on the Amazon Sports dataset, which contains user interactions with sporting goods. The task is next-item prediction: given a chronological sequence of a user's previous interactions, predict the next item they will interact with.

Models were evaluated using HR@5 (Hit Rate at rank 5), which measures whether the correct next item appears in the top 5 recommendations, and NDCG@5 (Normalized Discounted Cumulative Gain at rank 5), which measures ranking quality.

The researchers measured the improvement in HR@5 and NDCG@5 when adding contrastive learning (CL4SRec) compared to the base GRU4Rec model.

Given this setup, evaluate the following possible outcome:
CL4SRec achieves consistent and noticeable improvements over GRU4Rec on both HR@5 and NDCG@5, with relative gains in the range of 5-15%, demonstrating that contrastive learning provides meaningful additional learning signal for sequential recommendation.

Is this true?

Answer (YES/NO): NO